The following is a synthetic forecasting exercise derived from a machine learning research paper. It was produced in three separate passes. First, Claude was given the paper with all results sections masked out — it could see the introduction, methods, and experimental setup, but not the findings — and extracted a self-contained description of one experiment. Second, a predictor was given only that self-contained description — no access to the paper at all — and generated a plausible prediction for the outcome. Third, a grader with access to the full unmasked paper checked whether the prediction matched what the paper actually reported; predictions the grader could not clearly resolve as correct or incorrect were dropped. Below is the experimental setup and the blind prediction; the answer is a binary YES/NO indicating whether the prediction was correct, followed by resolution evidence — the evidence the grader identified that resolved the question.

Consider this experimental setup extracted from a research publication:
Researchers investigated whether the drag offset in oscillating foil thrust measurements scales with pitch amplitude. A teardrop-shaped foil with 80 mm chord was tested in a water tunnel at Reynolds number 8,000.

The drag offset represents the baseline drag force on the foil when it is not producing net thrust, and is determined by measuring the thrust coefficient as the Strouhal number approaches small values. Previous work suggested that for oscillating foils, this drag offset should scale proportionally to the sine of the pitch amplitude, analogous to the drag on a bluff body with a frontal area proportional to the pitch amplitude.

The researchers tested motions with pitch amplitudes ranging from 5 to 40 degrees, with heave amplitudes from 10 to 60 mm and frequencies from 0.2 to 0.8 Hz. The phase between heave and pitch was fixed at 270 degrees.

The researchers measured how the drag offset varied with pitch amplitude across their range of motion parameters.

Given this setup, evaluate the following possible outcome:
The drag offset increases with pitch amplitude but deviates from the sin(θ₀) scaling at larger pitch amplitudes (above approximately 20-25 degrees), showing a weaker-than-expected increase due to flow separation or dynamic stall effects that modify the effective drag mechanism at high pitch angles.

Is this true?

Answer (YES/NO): NO